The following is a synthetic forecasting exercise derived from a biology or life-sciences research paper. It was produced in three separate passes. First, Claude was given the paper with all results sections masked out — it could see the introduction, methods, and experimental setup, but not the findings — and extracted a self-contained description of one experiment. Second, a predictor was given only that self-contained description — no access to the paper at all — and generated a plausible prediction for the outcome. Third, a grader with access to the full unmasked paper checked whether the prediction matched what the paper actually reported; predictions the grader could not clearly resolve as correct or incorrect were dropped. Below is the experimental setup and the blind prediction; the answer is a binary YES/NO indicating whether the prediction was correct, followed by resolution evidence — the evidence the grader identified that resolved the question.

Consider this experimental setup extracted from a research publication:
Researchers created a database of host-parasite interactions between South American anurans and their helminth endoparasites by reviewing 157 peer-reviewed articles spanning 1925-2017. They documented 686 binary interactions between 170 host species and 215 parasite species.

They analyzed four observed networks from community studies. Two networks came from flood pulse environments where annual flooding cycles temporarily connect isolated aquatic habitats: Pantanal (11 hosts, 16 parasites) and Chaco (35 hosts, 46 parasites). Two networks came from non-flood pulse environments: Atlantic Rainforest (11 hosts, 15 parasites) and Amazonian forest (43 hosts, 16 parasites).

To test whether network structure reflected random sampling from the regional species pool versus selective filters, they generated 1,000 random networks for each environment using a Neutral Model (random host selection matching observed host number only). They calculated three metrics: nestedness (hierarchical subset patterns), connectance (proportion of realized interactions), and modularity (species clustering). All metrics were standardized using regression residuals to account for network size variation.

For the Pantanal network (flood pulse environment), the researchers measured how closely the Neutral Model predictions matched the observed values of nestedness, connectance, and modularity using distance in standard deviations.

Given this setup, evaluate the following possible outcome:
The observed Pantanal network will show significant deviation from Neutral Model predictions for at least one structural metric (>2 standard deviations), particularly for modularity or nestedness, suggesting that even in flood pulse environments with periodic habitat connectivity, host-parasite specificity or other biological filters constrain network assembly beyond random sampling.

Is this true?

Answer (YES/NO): YES